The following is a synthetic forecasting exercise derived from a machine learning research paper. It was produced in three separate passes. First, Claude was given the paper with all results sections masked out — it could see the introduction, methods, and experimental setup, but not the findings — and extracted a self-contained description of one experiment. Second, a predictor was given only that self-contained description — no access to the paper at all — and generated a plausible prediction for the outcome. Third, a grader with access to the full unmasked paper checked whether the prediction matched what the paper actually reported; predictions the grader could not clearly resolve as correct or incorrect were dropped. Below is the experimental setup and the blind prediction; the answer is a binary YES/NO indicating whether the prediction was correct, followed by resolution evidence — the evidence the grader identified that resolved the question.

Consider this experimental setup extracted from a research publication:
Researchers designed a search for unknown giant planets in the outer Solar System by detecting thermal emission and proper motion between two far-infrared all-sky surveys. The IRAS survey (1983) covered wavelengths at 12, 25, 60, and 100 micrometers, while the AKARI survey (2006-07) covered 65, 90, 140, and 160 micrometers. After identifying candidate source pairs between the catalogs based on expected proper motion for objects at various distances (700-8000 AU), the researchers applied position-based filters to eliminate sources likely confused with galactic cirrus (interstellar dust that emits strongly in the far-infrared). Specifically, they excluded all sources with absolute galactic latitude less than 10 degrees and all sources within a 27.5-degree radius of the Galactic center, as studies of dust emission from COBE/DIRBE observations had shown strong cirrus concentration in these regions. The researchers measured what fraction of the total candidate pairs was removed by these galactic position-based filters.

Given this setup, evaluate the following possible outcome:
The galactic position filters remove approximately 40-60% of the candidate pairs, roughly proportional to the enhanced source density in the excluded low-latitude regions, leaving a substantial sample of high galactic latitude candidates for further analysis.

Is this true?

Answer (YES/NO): NO